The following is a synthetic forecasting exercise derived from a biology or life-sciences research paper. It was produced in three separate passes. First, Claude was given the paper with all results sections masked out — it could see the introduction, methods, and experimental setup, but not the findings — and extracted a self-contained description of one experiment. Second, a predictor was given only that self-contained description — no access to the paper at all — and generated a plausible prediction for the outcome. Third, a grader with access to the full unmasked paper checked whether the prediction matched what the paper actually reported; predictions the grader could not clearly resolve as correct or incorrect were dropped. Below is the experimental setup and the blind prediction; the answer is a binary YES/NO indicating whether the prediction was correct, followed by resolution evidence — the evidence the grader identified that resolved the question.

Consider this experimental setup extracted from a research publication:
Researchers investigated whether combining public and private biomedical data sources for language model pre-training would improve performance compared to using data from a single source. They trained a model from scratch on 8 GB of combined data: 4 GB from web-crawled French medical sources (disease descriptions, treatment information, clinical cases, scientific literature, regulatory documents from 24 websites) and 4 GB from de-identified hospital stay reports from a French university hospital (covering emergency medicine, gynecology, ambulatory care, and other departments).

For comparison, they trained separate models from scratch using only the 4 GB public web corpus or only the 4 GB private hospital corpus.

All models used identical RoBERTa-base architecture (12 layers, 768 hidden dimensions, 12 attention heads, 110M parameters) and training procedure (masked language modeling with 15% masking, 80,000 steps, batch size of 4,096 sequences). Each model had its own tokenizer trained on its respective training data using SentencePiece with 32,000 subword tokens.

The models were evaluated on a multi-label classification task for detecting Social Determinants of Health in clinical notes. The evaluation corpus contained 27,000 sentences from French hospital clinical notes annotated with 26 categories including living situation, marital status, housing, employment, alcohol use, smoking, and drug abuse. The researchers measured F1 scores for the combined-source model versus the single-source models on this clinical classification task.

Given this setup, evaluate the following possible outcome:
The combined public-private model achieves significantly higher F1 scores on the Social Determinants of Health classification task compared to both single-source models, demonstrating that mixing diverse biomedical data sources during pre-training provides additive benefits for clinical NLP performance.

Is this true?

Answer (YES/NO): NO